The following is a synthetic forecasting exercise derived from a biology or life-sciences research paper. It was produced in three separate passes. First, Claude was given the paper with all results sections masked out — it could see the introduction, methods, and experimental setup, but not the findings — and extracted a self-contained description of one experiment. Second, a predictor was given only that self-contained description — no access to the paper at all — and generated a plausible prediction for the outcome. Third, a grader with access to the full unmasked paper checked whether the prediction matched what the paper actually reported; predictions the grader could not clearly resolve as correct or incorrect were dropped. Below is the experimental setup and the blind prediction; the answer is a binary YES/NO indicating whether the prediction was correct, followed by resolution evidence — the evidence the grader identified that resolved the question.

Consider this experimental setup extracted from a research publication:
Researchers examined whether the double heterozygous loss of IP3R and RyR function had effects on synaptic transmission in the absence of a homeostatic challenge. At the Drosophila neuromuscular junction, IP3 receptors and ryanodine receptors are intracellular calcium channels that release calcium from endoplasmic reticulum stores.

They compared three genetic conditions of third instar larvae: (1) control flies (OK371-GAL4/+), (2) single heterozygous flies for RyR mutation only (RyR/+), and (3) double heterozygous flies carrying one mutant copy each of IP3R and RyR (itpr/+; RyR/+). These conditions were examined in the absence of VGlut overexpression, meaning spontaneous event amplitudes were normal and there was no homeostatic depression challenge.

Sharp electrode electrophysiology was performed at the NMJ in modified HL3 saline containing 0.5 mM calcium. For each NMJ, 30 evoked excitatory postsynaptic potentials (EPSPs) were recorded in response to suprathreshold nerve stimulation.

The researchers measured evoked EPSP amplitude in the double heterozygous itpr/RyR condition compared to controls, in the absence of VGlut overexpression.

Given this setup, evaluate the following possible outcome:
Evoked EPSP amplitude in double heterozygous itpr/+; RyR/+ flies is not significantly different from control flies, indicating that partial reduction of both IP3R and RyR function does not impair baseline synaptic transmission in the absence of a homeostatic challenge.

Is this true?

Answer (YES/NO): NO